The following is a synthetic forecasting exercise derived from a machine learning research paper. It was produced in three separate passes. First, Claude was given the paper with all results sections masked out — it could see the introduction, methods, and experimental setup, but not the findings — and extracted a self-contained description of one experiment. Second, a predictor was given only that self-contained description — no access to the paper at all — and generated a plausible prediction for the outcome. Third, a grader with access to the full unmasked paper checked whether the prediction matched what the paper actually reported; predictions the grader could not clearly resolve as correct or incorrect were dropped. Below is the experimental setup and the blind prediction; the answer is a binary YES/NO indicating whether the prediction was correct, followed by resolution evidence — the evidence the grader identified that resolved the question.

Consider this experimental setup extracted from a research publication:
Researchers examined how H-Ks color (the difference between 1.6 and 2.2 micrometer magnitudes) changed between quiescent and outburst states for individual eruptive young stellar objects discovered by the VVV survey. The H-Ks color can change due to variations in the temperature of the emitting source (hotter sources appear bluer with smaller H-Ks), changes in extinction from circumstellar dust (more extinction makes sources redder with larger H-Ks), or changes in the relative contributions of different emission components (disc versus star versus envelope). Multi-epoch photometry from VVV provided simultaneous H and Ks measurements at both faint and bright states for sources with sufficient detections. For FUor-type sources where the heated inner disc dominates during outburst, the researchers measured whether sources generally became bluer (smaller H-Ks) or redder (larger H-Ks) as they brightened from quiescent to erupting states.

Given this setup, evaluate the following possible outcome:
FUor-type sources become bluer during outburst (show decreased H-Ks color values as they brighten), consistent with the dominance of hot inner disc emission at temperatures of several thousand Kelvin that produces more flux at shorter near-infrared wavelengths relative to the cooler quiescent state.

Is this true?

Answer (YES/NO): YES